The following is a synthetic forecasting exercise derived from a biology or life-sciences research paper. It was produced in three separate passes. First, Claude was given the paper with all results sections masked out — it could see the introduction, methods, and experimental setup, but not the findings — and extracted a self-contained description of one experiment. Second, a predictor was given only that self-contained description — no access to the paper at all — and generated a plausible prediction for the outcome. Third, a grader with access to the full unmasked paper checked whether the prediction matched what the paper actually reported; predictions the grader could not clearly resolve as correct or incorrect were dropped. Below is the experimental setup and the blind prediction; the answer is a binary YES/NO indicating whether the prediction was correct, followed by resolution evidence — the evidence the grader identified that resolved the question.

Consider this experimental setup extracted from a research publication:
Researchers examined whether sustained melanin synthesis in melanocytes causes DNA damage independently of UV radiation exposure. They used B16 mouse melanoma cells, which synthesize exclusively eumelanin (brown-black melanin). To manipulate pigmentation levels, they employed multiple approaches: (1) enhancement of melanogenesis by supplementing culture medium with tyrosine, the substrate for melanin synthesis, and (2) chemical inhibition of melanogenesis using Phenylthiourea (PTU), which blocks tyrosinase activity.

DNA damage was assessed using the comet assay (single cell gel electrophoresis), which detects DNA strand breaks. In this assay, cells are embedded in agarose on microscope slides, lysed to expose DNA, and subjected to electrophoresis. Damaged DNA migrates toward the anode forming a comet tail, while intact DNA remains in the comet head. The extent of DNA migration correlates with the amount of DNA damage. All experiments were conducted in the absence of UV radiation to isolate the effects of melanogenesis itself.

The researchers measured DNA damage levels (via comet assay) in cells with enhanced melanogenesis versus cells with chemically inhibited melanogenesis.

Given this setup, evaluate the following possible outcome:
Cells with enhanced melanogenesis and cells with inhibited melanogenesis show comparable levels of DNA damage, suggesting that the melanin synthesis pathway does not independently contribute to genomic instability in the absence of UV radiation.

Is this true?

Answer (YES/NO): NO